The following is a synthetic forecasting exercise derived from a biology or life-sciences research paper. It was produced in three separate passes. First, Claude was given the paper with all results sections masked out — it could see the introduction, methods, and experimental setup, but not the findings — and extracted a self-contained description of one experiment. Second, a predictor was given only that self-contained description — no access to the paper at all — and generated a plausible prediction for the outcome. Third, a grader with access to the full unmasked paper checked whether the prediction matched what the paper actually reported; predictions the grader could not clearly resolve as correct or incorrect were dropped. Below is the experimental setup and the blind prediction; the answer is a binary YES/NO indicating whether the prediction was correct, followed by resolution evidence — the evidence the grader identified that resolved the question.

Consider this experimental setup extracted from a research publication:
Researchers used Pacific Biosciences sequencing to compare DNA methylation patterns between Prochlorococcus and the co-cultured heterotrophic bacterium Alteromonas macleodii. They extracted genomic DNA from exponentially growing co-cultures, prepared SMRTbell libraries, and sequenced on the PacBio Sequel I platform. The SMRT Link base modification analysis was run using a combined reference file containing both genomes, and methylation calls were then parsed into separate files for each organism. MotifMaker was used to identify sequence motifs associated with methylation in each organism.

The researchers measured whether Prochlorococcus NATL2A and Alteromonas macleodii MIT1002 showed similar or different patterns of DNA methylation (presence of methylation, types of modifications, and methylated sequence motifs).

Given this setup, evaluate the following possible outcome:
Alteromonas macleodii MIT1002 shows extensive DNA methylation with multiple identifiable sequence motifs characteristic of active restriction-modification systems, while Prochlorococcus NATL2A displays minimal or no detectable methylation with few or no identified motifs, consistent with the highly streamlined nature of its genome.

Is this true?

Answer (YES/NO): NO